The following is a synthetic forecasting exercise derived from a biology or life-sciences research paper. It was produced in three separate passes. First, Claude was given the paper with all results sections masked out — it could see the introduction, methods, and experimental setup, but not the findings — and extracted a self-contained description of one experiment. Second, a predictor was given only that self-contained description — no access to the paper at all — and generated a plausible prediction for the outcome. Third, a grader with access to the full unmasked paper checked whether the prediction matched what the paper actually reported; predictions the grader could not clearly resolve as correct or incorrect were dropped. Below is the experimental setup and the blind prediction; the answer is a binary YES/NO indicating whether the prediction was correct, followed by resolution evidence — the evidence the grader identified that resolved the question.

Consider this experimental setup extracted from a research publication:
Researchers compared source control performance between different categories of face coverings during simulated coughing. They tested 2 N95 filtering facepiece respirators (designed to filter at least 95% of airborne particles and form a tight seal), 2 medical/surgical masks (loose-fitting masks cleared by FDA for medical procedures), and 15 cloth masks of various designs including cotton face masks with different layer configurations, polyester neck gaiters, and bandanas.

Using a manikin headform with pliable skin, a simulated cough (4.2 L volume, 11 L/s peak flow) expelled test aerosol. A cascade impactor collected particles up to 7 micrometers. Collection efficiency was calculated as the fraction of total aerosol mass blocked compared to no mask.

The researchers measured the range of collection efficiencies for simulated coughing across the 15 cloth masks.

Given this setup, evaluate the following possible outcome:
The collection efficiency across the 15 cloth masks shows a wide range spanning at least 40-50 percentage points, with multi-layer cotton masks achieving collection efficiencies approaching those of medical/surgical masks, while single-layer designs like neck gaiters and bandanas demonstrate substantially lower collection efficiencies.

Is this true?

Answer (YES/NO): NO